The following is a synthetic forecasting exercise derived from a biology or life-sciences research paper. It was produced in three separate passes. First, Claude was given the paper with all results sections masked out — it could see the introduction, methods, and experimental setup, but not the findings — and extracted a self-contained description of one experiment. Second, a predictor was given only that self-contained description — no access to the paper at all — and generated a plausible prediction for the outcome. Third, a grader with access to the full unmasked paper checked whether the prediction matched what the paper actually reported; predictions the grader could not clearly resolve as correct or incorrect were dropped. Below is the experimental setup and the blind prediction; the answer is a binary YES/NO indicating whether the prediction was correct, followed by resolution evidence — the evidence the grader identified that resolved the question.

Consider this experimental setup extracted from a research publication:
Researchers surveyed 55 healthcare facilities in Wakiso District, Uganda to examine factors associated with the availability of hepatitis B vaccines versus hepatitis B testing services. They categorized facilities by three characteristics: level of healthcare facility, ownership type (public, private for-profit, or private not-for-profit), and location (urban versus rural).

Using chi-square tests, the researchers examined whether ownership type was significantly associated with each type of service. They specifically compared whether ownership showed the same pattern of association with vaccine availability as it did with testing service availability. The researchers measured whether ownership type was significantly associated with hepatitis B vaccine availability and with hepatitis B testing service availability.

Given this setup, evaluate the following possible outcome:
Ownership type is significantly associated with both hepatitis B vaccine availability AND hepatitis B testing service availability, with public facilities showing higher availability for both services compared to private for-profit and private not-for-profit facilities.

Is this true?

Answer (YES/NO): NO